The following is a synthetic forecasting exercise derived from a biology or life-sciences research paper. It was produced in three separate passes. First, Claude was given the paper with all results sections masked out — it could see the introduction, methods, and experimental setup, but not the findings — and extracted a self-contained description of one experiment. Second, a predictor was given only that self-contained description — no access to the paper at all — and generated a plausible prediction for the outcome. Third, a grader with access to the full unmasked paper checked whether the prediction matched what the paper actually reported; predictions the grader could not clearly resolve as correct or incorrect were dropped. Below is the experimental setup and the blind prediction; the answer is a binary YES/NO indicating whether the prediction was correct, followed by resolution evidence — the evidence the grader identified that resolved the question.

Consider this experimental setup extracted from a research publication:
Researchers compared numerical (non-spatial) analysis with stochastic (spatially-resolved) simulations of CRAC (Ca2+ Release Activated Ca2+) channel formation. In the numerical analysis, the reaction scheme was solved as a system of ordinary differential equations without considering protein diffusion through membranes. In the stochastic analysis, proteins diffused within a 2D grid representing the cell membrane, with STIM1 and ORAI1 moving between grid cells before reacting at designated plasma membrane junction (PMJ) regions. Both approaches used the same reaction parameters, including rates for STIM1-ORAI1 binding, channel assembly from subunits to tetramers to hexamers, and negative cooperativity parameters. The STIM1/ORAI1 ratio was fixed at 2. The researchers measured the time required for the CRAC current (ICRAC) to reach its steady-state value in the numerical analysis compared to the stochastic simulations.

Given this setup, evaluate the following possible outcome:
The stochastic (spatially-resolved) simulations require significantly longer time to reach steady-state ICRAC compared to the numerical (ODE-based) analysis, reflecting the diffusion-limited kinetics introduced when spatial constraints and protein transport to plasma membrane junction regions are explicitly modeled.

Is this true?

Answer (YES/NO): YES